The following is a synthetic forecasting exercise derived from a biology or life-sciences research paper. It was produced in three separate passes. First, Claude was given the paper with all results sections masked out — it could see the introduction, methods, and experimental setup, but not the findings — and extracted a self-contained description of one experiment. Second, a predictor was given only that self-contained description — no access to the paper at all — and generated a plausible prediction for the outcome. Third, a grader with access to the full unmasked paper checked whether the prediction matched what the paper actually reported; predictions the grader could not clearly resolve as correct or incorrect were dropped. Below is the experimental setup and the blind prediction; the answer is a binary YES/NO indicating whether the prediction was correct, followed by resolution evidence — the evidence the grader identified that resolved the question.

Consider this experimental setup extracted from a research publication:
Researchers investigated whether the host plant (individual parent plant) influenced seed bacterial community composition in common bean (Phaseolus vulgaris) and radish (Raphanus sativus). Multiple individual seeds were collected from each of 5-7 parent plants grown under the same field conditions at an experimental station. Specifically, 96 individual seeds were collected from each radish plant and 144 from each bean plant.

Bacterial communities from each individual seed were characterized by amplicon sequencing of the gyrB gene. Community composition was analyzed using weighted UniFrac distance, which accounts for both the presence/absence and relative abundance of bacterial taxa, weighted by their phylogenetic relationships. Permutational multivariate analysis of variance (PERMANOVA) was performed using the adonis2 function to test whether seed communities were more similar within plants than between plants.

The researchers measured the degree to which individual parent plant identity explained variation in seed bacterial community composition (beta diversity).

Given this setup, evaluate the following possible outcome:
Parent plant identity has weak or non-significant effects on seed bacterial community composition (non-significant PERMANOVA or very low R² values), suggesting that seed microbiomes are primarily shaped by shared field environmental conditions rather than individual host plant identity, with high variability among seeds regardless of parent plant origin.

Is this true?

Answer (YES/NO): NO